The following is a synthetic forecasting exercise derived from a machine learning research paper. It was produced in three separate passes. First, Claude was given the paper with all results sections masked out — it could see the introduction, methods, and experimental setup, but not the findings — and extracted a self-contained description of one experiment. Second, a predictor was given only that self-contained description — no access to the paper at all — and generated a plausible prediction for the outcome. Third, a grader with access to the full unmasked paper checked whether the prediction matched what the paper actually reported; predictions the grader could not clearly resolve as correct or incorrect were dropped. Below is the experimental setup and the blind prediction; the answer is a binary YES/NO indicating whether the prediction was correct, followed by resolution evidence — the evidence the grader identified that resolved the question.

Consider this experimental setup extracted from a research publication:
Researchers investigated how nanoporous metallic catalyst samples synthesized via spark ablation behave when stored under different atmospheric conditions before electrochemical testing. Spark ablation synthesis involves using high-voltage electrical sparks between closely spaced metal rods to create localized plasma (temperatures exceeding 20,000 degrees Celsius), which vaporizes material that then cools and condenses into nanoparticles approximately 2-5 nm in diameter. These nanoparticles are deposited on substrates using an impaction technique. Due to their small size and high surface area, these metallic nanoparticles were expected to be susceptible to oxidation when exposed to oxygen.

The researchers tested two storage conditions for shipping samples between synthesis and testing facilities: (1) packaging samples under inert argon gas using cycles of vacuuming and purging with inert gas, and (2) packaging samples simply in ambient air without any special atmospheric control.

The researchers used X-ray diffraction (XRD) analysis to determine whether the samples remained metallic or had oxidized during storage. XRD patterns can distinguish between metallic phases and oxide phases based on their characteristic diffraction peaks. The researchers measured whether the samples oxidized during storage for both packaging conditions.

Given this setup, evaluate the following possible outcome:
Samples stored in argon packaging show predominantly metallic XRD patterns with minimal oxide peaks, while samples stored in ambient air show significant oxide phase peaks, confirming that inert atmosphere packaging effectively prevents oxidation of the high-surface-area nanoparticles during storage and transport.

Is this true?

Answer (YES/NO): NO